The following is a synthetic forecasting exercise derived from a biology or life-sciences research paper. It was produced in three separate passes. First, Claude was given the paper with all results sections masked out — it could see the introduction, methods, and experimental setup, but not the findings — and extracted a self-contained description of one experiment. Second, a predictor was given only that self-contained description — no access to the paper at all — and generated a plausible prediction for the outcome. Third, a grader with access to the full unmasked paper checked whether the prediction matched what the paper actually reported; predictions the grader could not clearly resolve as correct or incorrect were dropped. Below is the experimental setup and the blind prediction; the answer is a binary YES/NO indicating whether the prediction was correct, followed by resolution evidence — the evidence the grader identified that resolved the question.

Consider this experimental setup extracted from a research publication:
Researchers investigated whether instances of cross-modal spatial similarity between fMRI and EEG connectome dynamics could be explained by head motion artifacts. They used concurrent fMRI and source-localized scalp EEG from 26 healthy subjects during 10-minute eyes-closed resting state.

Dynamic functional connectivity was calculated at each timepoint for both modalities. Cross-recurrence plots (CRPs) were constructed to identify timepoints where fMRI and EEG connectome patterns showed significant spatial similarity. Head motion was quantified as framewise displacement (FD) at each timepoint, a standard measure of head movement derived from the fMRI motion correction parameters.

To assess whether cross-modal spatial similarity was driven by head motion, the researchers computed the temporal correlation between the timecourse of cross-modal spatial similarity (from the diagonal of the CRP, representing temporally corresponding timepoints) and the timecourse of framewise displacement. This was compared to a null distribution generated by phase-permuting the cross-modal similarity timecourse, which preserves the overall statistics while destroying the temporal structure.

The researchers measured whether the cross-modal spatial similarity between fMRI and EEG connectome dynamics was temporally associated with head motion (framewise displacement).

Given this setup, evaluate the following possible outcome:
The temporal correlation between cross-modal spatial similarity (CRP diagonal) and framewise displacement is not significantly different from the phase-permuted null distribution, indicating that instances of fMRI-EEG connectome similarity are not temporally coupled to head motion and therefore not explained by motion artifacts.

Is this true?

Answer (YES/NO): YES